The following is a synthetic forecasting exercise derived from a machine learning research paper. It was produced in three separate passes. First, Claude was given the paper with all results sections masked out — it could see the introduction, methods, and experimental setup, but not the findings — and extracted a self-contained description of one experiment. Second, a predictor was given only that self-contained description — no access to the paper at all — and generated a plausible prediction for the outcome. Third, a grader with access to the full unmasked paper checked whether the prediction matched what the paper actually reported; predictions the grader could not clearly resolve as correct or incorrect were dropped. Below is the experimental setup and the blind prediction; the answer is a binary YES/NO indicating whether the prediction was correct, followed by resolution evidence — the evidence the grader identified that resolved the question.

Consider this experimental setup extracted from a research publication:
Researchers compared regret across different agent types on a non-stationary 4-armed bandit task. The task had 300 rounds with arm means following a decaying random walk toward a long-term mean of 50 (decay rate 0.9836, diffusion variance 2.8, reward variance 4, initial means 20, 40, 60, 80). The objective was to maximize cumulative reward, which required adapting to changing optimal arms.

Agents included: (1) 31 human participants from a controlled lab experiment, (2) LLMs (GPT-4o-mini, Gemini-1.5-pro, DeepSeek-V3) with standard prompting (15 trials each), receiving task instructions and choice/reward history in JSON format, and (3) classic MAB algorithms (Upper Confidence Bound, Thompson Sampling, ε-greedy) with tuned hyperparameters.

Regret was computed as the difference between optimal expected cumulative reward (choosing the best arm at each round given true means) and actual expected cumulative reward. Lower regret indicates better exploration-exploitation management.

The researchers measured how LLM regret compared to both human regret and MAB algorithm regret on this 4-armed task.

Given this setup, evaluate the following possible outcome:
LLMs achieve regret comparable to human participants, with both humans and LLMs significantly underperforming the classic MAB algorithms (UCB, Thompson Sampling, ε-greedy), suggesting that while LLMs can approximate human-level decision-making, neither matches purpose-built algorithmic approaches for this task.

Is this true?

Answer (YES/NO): NO